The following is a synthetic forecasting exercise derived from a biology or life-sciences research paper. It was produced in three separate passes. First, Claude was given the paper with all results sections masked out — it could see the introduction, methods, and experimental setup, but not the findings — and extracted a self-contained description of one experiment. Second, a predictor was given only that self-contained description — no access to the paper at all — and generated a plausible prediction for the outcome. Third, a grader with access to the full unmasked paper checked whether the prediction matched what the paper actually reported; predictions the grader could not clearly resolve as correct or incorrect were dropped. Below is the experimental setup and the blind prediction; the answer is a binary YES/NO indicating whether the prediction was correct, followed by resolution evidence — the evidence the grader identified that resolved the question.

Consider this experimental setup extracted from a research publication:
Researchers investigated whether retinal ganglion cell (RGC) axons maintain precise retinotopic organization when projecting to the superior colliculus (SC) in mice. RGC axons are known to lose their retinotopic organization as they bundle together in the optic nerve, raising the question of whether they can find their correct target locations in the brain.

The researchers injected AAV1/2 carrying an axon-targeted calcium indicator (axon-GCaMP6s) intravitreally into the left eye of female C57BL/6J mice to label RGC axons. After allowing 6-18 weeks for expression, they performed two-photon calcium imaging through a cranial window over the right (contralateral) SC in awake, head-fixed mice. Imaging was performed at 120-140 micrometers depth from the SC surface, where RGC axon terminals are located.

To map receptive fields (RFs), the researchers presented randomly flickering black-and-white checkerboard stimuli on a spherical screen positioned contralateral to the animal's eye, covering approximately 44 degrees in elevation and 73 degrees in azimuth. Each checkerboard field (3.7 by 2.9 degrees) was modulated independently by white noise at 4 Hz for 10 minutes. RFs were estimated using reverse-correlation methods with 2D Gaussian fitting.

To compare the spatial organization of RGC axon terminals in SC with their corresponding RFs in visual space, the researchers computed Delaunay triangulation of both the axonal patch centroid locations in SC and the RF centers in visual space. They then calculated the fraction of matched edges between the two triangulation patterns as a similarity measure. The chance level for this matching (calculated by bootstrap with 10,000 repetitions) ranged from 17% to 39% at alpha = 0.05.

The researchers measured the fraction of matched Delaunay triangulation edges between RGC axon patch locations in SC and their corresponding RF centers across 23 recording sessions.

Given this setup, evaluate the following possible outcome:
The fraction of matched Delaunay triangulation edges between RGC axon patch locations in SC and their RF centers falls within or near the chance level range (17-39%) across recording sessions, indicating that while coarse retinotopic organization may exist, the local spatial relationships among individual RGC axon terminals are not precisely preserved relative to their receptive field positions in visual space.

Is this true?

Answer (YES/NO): NO